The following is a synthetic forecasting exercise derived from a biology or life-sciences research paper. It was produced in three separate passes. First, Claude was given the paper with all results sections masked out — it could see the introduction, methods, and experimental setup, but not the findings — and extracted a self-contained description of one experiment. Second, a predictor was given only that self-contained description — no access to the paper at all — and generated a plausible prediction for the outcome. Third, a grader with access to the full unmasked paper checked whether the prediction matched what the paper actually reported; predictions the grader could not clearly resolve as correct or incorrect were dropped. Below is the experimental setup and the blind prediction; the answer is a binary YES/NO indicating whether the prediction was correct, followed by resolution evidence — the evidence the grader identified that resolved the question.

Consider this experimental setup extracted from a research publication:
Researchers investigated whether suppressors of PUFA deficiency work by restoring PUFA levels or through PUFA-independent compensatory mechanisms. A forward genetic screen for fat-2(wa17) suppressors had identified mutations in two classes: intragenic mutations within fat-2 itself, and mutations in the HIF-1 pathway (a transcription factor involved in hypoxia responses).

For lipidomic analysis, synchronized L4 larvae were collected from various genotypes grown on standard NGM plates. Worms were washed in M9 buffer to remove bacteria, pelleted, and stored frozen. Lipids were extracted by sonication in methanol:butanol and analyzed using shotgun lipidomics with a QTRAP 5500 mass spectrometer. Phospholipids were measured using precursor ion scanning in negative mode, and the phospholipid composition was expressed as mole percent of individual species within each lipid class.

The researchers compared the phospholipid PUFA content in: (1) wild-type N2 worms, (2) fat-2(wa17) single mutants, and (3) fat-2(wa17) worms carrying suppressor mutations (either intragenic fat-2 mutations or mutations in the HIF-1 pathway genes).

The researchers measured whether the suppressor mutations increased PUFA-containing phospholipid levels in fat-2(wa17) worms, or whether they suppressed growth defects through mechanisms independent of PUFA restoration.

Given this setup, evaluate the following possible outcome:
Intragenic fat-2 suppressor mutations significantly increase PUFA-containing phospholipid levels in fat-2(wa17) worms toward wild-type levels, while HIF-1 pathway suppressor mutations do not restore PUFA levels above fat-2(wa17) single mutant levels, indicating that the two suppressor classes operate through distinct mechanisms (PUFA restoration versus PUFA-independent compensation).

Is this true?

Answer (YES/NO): NO